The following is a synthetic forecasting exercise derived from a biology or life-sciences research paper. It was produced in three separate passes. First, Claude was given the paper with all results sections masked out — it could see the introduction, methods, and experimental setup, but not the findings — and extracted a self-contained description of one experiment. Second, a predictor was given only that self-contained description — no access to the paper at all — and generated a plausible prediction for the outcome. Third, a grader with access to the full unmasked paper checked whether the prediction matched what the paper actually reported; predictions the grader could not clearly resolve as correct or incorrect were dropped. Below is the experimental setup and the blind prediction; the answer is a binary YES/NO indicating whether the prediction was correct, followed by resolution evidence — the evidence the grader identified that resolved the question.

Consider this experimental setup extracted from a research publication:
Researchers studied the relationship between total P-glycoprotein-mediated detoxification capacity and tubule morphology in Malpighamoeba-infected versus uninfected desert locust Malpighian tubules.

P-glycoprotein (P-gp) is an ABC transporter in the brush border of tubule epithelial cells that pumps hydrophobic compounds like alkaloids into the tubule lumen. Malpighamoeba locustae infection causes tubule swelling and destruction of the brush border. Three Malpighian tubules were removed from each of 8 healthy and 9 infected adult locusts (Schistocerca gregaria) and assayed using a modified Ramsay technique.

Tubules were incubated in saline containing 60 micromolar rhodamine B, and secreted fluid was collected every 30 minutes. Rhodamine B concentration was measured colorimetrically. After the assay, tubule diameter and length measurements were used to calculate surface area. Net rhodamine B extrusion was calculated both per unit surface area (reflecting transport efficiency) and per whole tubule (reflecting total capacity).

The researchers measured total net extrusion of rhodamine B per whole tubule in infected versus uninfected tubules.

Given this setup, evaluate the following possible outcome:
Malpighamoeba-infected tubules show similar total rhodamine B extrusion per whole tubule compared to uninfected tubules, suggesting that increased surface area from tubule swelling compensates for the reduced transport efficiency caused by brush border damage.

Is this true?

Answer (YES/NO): YES